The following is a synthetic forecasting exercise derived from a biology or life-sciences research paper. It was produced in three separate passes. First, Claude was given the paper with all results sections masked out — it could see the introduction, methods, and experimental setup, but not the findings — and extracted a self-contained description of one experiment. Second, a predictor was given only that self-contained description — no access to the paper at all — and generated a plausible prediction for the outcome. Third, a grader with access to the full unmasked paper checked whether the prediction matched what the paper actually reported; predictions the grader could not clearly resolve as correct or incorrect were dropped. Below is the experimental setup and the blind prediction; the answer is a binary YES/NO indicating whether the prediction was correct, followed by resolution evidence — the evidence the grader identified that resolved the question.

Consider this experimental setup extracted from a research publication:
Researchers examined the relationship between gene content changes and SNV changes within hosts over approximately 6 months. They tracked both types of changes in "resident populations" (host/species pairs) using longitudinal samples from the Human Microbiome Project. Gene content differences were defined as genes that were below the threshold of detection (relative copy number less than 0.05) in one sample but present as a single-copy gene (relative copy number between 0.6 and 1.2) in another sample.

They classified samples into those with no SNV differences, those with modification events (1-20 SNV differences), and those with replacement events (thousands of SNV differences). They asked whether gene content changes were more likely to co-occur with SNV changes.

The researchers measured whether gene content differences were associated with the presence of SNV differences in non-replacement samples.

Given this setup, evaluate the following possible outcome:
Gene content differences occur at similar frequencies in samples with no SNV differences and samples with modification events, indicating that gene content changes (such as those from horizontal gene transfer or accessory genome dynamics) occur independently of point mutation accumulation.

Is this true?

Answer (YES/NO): NO